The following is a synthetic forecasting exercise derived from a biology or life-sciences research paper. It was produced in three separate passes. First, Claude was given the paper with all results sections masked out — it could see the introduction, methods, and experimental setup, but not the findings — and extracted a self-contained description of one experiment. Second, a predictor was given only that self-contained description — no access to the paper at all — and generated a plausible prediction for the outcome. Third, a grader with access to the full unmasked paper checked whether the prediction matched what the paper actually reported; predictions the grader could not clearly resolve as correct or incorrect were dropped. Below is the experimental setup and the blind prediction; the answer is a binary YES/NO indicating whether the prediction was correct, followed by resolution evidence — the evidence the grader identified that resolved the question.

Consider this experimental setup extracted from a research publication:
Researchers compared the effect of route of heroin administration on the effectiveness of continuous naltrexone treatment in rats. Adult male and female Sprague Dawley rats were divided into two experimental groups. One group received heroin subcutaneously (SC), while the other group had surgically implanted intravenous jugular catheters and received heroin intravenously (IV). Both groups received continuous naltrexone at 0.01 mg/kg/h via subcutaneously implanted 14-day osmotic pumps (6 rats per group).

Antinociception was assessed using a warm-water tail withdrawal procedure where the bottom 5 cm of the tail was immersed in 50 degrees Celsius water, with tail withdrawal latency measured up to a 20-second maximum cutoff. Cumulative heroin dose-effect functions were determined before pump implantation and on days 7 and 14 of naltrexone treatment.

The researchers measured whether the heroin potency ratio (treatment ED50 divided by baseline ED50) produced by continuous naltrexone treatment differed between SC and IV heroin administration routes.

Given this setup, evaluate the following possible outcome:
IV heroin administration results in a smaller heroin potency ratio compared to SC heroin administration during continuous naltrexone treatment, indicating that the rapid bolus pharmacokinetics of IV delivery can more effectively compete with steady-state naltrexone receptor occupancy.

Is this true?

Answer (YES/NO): NO